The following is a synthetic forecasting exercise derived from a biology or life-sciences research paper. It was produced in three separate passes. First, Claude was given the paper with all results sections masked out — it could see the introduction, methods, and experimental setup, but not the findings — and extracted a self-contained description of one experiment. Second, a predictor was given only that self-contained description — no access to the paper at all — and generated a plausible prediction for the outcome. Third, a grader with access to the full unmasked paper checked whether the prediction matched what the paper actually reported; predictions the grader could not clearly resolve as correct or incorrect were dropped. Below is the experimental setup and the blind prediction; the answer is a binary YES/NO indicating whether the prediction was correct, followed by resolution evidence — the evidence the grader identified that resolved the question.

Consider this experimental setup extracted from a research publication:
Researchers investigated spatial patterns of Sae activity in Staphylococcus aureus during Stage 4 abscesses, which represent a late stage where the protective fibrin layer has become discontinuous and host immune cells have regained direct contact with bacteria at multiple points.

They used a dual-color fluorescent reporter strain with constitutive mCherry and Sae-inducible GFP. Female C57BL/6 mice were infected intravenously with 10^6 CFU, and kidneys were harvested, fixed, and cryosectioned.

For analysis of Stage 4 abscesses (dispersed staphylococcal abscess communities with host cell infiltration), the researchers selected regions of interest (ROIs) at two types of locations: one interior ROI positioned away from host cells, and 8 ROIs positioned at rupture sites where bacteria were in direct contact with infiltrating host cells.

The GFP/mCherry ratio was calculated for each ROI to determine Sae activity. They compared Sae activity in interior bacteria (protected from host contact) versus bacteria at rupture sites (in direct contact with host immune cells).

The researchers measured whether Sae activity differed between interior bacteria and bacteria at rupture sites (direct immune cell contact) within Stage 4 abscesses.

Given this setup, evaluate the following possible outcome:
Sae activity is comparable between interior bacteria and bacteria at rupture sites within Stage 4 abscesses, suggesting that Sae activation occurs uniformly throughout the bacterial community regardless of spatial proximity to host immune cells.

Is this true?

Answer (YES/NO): NO